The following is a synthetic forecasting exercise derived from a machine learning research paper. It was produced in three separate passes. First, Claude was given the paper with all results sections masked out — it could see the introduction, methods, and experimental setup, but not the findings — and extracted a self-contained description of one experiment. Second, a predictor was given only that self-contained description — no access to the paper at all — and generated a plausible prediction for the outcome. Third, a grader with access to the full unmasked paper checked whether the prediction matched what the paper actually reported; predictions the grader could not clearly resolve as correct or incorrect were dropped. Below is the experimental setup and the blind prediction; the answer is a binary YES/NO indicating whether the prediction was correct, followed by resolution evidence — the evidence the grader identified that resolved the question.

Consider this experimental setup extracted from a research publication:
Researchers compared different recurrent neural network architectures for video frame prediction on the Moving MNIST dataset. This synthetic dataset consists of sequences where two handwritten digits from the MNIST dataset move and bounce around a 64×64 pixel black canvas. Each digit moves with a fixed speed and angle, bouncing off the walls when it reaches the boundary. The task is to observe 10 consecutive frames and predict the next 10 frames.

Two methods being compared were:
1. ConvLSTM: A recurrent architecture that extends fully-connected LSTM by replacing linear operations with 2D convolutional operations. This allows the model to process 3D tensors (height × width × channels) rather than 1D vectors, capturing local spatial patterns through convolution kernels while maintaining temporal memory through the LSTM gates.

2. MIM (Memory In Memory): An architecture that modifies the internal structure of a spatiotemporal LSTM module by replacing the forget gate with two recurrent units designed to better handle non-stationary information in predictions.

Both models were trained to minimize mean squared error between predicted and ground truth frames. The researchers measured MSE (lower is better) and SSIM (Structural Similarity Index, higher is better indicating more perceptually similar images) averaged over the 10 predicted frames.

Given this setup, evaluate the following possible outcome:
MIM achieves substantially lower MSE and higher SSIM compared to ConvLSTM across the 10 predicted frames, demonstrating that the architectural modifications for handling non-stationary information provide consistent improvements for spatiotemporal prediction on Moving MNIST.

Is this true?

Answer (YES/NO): YES